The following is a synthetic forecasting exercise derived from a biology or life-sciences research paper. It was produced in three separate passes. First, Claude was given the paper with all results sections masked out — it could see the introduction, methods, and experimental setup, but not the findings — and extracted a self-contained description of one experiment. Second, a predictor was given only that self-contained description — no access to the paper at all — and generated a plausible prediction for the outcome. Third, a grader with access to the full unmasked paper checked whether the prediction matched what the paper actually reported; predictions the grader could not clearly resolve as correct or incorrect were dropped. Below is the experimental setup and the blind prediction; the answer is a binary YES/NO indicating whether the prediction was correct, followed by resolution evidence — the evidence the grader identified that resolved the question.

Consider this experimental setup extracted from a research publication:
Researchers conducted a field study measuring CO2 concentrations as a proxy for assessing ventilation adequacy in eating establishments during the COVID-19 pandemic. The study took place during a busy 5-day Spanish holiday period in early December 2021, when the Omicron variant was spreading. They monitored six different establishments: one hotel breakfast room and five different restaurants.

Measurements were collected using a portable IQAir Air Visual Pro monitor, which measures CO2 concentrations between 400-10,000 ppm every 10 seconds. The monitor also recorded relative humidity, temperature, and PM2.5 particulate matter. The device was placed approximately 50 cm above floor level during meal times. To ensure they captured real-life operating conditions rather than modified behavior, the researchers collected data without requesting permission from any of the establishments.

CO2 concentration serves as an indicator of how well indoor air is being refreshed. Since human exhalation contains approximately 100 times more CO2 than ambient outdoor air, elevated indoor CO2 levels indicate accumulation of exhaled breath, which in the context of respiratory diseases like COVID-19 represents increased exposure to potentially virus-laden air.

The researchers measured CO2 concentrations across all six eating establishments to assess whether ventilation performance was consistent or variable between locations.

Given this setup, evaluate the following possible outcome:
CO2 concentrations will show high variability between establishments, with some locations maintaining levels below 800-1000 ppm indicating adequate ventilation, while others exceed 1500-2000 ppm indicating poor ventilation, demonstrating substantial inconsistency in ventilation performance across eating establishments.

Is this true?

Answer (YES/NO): NO